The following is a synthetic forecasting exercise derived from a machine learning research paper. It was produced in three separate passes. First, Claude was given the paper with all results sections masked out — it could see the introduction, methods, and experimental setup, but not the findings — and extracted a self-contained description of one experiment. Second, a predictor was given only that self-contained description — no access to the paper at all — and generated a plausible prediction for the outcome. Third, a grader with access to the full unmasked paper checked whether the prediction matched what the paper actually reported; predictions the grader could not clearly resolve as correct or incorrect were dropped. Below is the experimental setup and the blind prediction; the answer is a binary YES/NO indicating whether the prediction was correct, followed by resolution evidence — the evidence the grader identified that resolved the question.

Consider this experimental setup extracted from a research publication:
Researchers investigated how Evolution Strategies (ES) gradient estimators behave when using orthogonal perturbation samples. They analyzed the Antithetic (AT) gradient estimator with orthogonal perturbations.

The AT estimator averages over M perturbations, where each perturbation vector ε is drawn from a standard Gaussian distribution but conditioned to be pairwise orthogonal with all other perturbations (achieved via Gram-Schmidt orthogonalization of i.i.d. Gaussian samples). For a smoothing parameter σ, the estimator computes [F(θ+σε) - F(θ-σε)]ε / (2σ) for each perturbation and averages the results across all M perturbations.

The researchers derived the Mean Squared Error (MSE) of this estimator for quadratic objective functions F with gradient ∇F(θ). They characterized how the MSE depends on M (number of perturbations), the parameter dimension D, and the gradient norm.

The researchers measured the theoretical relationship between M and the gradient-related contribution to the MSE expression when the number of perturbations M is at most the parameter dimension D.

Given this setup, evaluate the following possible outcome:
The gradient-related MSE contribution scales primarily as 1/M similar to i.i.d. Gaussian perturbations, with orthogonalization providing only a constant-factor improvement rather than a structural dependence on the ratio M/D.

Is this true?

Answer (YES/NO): YES